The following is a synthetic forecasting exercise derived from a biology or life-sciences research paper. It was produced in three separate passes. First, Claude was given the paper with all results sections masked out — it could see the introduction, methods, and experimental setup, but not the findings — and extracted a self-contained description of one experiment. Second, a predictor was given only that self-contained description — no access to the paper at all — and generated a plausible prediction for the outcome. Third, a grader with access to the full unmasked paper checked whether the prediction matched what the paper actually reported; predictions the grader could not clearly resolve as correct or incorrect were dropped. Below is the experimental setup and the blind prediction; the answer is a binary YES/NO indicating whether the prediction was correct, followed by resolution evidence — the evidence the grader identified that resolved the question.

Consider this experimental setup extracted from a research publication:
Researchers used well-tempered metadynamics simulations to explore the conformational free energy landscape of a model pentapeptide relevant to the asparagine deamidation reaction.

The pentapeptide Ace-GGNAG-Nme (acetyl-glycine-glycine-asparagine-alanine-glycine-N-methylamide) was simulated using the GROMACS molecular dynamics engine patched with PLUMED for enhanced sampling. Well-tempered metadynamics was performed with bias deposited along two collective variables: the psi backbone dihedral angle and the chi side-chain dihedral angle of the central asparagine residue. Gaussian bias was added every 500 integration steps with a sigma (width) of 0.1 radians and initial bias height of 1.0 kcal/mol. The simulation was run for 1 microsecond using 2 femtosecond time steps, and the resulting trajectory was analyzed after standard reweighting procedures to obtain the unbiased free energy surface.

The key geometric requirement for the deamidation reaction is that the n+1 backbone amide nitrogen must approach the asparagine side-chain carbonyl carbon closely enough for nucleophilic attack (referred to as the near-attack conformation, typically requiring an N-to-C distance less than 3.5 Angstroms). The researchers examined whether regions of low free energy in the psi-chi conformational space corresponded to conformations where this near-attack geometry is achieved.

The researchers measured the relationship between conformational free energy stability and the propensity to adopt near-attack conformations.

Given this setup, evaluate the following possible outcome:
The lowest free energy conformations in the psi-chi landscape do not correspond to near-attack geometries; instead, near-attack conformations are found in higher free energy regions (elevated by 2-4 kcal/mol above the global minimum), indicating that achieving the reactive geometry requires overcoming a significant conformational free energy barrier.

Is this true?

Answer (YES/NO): NO